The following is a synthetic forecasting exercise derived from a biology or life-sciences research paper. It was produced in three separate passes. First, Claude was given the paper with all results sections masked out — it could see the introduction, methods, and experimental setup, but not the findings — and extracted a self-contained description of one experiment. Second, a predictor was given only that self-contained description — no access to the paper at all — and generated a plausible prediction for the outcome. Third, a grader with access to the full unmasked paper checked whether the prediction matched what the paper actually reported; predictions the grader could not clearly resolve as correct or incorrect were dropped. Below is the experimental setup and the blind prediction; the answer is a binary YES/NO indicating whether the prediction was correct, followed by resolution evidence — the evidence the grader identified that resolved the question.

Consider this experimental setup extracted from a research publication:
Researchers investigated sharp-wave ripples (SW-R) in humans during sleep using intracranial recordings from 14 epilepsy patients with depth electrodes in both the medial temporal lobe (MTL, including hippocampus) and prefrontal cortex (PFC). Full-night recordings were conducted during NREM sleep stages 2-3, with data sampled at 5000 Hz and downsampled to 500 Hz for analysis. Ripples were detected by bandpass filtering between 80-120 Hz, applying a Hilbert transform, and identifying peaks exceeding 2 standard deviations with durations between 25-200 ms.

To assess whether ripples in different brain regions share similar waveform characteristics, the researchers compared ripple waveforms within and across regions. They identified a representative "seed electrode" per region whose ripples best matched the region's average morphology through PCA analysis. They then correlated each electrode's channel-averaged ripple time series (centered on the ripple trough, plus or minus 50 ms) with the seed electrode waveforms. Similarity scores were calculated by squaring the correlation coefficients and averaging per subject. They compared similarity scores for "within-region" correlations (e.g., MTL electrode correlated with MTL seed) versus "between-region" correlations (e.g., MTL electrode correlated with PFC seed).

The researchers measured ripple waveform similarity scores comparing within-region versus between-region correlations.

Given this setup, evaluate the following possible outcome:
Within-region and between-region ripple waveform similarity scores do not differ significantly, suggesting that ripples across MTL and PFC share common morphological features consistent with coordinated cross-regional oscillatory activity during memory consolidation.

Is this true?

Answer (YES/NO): YES